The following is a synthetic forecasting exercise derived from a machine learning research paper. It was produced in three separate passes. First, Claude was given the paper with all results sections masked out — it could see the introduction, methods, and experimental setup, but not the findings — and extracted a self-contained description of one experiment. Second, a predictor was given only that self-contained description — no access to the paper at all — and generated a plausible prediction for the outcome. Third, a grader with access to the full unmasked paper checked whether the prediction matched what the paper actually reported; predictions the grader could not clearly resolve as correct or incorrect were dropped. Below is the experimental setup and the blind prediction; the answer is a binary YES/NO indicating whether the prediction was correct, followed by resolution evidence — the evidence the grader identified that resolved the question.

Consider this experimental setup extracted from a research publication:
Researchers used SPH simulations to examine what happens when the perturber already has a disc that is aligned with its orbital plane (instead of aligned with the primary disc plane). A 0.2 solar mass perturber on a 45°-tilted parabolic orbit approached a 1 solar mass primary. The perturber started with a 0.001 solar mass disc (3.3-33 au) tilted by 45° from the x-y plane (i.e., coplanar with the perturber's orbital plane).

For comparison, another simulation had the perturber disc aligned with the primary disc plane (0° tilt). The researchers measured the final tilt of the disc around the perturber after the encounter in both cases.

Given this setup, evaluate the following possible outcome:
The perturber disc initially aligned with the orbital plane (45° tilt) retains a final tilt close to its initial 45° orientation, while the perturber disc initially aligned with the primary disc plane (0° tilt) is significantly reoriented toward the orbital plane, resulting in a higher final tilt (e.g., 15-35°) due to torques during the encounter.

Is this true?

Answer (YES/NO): NO